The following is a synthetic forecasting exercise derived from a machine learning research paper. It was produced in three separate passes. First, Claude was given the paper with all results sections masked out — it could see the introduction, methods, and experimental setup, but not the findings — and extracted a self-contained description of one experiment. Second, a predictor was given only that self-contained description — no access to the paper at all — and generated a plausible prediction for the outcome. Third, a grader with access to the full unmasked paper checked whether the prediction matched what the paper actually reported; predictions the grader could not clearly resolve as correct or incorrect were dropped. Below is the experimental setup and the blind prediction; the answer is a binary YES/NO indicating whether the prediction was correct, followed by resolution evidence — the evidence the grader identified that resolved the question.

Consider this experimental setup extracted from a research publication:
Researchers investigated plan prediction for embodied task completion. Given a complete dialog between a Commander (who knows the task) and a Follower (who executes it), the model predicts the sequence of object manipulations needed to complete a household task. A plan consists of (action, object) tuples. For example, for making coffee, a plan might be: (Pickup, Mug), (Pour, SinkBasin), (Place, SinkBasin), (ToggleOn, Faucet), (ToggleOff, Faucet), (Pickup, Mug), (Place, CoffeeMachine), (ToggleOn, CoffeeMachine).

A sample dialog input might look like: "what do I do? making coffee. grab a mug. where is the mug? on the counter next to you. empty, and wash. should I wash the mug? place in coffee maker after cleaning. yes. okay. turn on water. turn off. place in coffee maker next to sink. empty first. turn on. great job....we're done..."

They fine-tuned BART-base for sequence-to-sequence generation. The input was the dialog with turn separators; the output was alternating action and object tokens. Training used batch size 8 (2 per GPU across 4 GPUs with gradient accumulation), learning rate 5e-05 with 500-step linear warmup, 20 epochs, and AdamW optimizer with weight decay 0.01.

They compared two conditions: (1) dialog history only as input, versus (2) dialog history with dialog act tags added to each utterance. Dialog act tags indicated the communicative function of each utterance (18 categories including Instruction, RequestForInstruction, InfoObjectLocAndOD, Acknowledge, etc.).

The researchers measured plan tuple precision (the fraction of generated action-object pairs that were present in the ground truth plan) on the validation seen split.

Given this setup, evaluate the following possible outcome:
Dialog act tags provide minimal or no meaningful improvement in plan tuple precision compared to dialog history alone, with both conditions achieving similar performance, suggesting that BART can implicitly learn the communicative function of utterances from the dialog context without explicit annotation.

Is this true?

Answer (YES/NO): NO